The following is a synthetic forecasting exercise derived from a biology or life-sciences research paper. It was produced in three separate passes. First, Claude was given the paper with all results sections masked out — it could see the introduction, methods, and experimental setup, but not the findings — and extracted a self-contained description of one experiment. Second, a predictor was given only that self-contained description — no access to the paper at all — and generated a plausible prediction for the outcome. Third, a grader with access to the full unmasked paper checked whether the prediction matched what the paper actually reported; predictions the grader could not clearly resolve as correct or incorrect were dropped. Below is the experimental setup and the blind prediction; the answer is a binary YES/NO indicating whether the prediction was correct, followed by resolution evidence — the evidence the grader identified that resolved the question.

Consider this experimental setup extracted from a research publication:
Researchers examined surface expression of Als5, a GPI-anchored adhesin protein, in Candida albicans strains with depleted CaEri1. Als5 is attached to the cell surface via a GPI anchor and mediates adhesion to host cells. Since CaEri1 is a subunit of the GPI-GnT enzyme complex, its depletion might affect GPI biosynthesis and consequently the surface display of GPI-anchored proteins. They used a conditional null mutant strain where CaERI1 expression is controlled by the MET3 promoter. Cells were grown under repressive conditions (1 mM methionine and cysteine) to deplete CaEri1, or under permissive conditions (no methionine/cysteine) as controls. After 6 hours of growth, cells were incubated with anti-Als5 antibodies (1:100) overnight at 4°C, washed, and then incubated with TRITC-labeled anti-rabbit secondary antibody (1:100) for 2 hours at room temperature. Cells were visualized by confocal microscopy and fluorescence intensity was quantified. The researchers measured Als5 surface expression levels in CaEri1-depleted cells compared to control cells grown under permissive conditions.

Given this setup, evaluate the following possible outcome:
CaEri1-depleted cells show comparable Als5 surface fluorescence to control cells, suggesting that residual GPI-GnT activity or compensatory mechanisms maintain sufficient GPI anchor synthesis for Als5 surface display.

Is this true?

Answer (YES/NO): NO